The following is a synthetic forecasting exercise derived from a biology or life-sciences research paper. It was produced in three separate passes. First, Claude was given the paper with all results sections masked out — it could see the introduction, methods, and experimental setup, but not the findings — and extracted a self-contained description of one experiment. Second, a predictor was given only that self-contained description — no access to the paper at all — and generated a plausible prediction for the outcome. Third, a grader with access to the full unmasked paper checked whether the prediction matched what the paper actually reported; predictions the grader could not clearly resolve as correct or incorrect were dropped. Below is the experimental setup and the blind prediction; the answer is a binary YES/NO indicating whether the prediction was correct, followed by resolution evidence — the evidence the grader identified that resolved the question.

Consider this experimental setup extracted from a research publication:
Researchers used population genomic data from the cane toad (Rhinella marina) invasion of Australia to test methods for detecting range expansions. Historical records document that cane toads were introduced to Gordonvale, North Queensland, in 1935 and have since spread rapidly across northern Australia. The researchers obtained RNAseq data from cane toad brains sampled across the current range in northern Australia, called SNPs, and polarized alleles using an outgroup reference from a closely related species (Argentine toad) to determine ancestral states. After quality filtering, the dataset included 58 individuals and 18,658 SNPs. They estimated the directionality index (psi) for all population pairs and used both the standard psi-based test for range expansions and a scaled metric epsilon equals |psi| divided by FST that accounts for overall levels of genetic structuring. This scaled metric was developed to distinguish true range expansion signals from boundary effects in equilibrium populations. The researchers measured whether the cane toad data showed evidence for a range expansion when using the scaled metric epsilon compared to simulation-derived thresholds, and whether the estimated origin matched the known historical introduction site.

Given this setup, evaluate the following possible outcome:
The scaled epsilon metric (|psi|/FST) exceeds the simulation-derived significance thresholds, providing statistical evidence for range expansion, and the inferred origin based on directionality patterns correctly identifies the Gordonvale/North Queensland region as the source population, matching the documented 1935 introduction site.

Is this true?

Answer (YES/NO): YES